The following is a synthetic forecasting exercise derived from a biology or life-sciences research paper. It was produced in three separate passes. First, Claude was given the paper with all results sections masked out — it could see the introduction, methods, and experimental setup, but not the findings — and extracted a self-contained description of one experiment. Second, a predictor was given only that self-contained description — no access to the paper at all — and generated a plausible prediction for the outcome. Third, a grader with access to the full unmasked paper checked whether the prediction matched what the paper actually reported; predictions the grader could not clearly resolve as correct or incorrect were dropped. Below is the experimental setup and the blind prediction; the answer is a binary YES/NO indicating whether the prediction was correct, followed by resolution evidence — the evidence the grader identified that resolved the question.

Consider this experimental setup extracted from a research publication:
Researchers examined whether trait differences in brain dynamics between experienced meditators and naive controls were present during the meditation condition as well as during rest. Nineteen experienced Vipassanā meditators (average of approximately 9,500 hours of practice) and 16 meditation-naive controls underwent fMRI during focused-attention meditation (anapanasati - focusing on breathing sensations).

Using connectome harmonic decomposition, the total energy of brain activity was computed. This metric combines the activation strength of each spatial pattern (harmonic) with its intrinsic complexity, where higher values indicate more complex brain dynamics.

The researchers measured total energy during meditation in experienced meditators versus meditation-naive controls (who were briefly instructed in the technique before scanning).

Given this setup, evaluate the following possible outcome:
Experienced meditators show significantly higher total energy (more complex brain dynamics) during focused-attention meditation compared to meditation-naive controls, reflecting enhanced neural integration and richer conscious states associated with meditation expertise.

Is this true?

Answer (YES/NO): YES